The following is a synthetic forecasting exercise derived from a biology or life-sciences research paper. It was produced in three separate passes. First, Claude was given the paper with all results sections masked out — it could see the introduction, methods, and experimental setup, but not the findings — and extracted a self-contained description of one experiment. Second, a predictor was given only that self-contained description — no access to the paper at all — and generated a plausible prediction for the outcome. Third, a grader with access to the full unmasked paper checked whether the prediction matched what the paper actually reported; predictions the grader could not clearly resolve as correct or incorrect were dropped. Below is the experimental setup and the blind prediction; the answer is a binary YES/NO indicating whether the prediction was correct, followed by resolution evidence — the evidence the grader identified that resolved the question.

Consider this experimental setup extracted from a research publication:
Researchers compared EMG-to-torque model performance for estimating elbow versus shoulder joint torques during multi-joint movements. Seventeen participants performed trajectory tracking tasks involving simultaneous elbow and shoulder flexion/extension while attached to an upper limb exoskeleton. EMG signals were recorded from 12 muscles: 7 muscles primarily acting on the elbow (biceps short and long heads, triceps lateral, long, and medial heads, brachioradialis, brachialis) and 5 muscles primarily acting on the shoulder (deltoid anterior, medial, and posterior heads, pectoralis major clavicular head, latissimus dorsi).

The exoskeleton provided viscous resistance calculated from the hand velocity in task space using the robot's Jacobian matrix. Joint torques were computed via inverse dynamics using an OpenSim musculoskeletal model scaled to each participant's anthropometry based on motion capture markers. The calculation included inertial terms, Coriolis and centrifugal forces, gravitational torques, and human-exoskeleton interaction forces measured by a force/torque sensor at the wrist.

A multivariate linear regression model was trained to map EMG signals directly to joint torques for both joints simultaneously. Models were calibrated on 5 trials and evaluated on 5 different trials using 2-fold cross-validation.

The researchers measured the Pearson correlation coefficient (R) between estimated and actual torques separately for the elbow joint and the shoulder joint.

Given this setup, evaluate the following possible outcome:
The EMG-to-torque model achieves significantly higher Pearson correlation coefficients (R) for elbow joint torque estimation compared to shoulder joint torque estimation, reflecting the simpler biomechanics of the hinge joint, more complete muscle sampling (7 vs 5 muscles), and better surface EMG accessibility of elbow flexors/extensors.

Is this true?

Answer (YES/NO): NO